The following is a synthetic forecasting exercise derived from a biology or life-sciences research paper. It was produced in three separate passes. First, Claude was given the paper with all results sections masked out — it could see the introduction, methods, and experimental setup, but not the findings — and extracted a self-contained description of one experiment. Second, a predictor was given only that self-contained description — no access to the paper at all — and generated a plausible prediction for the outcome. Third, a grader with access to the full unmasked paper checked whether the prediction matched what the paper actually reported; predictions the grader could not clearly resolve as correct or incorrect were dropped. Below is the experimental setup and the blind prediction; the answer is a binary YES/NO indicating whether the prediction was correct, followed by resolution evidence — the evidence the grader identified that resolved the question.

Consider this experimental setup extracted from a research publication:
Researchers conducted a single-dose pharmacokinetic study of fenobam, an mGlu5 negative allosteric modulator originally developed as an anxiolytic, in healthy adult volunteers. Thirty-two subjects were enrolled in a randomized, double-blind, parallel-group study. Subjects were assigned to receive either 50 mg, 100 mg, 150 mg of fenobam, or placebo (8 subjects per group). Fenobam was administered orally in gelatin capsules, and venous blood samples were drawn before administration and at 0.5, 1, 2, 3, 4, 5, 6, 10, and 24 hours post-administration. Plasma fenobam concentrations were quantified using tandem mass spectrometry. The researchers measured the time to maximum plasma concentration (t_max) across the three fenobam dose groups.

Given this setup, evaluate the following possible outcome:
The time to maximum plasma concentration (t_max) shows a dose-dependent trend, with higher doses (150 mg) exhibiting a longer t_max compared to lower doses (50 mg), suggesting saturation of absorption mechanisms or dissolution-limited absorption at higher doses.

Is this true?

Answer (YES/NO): NO